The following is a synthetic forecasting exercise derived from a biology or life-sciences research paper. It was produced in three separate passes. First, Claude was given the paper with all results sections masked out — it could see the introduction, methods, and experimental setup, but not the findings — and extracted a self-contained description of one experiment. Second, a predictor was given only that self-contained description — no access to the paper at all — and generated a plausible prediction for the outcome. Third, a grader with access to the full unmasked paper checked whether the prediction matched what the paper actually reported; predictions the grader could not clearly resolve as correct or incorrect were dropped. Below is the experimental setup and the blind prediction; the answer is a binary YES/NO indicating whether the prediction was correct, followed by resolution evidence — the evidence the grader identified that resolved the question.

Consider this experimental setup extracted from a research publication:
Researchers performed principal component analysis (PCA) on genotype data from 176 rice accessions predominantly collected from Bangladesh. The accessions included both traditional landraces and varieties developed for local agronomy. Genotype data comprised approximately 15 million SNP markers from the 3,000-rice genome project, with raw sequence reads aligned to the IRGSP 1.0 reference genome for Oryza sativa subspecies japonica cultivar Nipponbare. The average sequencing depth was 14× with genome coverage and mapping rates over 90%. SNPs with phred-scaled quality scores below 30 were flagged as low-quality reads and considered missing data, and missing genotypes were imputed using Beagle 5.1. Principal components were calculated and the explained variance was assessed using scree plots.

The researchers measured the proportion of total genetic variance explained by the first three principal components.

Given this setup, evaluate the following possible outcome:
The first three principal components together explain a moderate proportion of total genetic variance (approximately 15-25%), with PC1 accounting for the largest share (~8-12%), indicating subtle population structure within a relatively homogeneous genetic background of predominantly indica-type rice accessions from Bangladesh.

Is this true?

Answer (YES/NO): NO